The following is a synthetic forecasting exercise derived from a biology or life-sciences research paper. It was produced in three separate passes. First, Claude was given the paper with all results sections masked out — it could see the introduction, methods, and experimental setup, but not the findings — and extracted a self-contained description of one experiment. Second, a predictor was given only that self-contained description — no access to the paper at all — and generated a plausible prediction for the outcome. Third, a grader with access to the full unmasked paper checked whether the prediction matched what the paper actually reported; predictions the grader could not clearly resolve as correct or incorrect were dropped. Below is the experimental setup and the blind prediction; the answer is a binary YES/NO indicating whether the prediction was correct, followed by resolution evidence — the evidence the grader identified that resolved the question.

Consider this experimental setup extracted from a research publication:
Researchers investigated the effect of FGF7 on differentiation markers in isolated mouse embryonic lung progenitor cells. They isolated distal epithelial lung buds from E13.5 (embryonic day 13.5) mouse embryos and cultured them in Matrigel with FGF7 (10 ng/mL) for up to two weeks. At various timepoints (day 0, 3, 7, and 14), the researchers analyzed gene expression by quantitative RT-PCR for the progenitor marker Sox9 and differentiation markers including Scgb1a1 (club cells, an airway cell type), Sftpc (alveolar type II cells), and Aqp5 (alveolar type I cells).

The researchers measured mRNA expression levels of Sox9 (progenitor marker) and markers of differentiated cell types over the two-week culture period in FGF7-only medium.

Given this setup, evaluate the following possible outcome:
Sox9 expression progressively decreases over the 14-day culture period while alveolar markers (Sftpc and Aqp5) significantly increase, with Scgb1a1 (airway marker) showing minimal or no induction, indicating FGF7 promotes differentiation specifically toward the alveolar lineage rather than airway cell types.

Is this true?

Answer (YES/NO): NO